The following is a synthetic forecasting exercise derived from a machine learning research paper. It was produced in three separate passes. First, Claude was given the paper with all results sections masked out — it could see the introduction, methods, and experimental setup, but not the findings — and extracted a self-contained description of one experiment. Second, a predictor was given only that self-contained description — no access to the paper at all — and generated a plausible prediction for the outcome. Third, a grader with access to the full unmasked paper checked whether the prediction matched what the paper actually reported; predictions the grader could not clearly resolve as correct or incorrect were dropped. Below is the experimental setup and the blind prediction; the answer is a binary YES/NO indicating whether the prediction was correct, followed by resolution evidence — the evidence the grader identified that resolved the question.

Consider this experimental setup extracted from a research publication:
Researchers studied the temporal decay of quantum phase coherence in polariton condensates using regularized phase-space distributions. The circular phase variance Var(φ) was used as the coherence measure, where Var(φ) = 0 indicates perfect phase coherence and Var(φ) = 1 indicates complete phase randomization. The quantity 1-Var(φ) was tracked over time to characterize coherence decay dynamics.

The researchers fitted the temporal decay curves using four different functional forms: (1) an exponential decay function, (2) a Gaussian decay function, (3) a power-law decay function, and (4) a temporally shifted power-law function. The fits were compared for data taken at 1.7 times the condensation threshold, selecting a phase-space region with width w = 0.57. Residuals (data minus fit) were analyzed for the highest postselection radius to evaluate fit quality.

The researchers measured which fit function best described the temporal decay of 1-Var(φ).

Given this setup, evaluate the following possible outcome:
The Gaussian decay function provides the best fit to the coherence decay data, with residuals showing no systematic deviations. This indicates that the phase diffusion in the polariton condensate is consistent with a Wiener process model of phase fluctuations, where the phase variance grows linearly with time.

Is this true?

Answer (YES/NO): NO